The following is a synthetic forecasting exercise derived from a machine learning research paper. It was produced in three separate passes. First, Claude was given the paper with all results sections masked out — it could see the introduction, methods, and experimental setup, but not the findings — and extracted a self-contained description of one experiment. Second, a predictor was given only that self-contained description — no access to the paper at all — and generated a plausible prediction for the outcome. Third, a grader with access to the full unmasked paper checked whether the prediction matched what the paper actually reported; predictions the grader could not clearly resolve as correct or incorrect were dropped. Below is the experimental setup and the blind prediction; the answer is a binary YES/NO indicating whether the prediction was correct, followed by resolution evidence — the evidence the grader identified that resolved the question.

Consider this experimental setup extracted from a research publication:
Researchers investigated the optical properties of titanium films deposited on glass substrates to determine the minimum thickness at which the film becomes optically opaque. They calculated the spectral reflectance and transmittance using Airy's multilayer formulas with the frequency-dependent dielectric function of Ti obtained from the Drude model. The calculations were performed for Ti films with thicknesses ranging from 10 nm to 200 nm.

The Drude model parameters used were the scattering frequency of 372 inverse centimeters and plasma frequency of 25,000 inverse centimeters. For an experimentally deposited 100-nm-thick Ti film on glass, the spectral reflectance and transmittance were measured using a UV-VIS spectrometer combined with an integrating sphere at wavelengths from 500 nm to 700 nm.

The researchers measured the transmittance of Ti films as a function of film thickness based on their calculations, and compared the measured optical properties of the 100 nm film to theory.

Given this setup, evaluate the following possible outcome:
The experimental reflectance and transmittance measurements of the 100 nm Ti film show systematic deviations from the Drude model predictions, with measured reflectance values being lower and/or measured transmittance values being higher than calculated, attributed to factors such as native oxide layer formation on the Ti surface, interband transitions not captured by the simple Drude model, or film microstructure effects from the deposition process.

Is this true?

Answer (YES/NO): NO